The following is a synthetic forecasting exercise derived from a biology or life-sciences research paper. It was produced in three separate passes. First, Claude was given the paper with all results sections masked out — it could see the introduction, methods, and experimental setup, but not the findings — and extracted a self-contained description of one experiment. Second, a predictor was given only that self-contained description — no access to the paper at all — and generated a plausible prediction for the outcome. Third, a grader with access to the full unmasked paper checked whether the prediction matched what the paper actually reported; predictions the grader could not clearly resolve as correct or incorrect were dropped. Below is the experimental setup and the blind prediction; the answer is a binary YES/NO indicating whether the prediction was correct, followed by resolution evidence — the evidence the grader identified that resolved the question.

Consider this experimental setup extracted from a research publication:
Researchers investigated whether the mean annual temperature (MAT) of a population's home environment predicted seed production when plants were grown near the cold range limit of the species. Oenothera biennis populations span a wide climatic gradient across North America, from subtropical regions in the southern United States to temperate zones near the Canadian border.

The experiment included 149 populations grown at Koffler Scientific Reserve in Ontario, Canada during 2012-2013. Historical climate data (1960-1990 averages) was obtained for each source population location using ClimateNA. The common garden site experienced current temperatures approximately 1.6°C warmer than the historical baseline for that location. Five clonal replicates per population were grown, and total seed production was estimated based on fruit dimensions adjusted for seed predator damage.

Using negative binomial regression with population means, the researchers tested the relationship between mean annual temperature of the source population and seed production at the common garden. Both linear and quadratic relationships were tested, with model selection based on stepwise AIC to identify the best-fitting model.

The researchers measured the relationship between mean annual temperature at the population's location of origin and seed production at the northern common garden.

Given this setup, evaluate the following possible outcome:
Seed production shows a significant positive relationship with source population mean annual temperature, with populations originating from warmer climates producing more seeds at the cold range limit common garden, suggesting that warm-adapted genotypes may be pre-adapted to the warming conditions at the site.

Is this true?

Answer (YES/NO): NO